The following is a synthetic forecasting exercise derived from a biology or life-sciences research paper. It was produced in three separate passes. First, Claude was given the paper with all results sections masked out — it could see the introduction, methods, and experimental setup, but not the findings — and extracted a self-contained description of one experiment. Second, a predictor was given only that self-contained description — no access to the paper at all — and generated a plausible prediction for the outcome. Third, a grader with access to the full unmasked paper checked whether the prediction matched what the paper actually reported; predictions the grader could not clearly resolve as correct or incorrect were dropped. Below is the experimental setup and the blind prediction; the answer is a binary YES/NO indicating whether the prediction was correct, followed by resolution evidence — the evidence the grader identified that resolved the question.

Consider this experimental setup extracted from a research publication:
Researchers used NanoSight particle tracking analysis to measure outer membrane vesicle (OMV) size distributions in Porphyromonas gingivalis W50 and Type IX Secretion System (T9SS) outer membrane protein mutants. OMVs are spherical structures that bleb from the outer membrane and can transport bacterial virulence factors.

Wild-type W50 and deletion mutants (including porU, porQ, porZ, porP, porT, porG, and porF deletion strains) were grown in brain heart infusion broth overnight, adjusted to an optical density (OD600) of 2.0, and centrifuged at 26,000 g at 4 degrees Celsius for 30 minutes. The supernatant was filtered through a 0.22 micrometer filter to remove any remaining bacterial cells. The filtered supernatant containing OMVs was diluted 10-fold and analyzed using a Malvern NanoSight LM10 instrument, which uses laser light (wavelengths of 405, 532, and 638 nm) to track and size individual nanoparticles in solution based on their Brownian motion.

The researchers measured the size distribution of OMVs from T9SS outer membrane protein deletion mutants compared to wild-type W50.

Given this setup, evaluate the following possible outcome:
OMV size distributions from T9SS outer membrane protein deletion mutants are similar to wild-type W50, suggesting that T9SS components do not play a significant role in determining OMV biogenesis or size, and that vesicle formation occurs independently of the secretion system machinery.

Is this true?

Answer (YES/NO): NO